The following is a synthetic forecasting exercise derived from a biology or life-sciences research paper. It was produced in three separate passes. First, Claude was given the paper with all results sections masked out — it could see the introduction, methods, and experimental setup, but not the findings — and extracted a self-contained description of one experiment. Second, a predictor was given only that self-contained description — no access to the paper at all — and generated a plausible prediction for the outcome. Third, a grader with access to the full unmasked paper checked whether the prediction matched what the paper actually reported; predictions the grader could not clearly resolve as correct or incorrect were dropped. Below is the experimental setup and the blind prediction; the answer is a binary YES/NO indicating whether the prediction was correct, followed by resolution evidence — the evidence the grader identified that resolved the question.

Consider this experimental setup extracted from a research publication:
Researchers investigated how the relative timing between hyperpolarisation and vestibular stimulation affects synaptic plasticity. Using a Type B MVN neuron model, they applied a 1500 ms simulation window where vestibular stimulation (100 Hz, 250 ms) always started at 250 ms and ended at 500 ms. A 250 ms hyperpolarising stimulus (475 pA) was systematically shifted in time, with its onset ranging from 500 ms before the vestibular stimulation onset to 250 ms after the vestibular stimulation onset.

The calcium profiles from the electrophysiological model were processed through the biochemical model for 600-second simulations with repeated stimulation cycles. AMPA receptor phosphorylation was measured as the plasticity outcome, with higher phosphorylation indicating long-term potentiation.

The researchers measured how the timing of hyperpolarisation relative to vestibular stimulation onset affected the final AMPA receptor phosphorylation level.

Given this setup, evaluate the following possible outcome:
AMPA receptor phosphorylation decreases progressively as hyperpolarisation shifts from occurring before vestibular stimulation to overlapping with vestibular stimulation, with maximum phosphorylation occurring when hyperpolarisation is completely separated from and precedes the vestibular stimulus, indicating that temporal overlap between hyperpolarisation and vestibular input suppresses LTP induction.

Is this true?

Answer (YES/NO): NO